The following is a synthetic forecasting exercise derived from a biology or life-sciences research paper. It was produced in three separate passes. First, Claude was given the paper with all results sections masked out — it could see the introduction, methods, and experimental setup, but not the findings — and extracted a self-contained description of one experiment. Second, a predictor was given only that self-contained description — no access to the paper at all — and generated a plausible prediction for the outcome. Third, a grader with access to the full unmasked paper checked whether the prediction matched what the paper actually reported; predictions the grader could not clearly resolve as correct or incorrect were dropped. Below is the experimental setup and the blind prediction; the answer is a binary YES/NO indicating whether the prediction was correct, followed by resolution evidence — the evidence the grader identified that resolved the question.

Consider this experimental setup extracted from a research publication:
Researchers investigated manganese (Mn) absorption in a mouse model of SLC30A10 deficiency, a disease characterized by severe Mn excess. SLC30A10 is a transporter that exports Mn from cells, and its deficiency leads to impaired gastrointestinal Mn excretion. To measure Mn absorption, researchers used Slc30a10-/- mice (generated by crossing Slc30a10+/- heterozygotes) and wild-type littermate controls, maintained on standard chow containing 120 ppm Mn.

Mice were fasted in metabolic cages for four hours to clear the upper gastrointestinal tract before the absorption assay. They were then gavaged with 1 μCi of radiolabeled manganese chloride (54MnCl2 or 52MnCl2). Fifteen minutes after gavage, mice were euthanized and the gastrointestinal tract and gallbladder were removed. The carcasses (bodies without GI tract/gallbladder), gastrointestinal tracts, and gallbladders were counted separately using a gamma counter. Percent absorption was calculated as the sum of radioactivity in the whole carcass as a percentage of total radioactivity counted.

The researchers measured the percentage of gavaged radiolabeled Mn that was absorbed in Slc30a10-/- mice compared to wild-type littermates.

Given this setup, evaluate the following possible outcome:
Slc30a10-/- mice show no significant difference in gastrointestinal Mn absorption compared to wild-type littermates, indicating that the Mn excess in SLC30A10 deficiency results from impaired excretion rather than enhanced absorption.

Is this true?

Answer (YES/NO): NO